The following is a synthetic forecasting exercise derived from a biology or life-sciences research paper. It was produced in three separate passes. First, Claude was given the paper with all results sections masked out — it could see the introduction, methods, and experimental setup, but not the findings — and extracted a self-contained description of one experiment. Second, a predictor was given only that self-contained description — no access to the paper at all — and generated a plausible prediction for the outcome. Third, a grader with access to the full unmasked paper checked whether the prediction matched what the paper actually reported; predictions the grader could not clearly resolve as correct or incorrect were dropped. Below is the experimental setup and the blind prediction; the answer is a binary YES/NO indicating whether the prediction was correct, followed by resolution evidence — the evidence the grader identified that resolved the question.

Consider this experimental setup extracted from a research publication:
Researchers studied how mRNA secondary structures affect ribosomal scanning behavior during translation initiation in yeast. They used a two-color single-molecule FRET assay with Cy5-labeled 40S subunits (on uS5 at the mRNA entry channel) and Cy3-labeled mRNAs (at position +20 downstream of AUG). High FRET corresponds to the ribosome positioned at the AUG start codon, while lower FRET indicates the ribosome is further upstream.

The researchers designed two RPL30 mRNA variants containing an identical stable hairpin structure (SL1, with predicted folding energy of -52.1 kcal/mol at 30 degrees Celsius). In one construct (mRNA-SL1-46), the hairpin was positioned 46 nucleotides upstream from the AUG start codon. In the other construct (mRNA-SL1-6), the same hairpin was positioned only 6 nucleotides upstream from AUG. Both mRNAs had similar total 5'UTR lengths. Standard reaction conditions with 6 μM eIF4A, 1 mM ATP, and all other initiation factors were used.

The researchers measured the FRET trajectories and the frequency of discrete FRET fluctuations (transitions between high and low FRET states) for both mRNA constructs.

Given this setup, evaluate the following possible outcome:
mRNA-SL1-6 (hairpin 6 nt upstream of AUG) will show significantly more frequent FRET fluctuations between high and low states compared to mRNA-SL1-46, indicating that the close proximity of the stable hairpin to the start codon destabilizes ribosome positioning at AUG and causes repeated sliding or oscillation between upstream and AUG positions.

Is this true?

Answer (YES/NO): YES